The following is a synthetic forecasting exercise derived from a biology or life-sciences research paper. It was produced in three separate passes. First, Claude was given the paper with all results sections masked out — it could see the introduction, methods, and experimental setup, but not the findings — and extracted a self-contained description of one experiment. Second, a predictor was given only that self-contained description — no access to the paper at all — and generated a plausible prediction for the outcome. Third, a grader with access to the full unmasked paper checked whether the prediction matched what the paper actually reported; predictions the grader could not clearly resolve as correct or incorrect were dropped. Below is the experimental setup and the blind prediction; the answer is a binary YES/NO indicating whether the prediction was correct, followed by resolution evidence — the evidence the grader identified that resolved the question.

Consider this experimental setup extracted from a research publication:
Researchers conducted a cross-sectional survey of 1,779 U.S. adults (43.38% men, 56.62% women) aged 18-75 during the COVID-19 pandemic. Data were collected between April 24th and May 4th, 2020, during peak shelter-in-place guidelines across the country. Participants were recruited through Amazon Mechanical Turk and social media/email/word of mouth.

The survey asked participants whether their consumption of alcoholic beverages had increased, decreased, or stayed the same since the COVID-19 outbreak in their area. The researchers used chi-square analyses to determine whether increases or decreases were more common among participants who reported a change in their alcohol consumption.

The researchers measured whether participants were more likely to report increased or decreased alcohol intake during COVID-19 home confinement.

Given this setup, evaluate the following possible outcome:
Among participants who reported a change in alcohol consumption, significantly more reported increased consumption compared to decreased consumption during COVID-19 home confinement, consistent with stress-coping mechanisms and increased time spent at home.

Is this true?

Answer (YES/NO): NO